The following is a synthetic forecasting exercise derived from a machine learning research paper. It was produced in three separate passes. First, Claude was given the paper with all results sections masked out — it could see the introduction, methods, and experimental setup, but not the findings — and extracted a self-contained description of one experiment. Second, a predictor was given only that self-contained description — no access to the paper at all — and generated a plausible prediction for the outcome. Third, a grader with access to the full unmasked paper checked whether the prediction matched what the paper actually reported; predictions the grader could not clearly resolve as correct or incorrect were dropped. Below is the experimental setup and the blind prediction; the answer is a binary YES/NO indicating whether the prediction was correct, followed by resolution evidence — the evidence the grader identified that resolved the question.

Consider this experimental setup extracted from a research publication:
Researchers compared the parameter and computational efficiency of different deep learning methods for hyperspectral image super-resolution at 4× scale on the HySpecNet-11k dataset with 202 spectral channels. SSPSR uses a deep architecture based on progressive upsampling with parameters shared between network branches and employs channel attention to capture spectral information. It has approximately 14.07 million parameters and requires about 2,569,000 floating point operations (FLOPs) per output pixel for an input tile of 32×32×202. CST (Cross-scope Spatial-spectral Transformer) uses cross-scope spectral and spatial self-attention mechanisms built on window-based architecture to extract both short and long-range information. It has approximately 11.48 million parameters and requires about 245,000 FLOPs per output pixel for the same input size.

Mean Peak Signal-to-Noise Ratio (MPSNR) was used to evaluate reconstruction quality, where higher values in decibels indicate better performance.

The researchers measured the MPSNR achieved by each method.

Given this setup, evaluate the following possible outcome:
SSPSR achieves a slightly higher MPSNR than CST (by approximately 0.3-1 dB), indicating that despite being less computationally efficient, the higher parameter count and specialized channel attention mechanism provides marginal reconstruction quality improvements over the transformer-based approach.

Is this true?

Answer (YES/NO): NO